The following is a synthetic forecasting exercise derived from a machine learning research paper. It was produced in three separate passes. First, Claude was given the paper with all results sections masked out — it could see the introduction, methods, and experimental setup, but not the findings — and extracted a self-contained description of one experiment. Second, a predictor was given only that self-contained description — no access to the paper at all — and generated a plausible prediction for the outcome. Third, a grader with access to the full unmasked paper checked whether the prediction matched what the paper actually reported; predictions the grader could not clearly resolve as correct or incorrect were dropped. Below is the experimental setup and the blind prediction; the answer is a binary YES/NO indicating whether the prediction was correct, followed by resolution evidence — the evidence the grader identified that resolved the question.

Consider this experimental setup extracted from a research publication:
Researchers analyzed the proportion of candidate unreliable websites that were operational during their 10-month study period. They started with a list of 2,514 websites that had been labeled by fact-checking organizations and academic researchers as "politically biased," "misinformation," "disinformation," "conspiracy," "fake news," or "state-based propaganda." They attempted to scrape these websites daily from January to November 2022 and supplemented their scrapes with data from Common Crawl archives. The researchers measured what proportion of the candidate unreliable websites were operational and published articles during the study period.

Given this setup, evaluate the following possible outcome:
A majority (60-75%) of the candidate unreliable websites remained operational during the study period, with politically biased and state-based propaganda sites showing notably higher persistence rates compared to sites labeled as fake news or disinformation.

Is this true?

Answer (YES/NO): NO